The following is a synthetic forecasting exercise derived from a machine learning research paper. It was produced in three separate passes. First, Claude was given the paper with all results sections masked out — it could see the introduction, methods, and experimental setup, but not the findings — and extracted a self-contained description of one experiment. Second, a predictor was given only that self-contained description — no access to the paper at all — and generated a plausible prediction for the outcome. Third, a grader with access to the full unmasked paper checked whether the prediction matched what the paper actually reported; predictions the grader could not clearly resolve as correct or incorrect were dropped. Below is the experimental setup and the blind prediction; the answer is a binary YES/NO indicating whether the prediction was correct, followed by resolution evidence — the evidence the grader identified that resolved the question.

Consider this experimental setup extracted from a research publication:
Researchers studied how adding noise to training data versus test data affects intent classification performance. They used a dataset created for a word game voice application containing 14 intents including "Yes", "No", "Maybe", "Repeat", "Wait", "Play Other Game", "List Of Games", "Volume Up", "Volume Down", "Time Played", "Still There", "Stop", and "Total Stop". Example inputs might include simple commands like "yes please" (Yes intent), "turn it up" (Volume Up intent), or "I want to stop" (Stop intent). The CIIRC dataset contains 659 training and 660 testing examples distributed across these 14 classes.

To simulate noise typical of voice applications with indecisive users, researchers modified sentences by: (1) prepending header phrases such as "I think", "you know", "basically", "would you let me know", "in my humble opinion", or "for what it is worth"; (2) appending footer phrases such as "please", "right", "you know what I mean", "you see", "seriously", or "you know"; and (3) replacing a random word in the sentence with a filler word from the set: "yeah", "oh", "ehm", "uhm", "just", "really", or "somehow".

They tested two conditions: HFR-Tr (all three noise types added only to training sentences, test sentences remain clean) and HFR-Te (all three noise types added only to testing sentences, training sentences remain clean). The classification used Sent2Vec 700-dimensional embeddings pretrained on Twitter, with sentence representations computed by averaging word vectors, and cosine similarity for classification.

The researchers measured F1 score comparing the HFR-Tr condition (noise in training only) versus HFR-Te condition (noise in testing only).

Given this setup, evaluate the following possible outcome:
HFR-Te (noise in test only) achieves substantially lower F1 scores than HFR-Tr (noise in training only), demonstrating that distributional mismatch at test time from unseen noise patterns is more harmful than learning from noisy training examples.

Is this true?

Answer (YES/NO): NO